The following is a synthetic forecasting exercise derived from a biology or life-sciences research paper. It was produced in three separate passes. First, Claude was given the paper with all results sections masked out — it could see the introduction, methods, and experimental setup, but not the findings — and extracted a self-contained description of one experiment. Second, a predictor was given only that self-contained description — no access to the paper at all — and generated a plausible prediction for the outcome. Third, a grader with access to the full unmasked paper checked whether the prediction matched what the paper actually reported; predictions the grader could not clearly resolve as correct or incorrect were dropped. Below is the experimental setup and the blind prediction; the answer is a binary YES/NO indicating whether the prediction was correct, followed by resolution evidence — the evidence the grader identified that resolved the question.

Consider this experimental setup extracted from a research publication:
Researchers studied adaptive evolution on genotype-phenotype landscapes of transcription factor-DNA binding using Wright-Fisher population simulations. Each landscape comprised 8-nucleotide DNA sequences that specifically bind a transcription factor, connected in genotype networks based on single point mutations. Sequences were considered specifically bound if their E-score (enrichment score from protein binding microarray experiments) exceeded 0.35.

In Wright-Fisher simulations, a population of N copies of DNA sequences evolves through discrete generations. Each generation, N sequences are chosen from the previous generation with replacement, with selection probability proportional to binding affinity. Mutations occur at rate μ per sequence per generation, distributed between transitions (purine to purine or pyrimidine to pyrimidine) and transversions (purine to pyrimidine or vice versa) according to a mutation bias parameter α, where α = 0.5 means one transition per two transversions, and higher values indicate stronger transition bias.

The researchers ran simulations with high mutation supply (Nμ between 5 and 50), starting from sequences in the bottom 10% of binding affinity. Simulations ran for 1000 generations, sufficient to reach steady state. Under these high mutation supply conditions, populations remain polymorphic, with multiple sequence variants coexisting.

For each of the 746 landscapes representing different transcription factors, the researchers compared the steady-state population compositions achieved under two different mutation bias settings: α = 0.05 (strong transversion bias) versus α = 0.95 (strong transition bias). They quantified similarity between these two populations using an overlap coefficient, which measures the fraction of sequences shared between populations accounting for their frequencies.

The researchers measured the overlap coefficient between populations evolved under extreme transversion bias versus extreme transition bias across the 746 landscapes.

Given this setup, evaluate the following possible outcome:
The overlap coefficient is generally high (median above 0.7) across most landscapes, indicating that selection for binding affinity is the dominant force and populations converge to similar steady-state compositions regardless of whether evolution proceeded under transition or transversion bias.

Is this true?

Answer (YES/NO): NO